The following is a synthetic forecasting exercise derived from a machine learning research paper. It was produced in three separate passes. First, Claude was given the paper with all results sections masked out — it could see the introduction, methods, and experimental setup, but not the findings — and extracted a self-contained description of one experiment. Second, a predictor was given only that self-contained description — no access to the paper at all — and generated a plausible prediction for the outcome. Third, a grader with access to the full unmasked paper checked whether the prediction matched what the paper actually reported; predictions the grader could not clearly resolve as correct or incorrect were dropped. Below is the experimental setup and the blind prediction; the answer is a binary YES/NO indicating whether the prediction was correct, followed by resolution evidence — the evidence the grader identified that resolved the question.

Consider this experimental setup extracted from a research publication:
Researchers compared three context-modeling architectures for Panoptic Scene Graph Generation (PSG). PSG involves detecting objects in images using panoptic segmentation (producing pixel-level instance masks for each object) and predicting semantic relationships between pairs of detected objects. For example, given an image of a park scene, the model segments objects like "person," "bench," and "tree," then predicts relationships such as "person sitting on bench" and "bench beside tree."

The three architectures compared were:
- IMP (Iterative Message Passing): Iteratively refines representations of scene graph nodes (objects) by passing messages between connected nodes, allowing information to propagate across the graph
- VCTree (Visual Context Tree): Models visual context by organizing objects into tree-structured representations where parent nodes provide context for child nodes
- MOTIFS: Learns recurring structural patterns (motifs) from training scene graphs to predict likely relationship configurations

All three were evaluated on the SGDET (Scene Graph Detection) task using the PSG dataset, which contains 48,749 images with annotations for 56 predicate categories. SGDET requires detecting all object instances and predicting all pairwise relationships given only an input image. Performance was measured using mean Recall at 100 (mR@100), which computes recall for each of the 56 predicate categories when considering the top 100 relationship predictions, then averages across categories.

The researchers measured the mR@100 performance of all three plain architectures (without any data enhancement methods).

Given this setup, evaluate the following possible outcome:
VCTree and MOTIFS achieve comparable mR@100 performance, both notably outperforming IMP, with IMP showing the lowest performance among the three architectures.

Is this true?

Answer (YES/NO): YES